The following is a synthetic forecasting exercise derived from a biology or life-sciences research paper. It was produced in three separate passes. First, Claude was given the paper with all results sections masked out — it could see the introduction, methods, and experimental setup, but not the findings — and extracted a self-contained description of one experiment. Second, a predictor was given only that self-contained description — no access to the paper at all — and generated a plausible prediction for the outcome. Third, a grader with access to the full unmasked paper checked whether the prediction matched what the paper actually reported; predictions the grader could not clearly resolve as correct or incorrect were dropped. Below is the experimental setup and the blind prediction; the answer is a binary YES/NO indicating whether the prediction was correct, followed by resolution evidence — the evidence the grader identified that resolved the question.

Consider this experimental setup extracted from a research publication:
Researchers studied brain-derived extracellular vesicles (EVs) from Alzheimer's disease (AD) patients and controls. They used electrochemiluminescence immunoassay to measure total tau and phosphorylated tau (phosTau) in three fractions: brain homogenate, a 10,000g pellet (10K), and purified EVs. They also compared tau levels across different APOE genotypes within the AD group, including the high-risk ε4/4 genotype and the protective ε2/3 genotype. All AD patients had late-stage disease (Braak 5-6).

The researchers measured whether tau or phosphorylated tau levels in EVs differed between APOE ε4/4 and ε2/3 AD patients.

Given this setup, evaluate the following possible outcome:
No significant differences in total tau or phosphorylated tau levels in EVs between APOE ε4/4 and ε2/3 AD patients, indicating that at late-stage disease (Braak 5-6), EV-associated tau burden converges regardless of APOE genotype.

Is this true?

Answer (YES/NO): YES